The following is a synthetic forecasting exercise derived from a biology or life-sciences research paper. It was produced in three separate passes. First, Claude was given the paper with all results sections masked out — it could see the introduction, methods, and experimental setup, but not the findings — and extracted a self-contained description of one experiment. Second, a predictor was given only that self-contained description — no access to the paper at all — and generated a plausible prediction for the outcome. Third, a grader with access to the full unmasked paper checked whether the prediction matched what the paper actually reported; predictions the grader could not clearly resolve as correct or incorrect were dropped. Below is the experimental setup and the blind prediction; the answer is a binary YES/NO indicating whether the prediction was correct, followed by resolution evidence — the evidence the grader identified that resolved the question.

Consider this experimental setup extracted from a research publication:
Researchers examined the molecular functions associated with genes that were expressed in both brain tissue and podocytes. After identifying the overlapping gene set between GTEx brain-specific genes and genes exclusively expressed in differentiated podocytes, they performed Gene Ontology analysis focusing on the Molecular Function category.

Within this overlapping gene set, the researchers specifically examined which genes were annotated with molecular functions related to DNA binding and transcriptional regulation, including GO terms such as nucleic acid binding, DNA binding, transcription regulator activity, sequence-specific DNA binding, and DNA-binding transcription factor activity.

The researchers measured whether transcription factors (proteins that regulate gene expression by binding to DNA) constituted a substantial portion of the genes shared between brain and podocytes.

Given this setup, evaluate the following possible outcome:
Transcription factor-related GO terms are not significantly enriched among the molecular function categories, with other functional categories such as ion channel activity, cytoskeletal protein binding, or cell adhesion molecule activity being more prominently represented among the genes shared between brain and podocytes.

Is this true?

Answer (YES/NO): NO